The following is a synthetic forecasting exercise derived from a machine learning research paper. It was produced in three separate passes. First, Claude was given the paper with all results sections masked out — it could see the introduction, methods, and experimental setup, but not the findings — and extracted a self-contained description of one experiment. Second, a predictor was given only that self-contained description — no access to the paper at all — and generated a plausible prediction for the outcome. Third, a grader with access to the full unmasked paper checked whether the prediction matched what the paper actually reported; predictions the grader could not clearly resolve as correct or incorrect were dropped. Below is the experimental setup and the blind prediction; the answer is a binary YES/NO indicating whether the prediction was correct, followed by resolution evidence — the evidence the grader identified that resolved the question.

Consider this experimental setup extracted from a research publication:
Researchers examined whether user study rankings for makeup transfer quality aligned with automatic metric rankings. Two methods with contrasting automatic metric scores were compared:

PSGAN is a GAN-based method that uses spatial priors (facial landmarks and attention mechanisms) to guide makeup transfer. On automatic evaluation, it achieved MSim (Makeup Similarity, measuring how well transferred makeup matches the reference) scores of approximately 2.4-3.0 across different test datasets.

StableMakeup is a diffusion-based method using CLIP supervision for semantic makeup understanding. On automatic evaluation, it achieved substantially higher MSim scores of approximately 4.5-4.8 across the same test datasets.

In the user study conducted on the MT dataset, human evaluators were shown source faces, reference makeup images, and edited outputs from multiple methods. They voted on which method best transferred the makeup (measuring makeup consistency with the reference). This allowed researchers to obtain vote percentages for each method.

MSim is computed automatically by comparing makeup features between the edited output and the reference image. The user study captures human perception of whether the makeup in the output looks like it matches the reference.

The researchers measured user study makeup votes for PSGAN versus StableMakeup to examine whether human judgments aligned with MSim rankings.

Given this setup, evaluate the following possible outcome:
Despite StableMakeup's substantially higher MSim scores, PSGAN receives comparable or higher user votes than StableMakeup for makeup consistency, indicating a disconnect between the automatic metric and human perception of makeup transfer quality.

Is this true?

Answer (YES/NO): NO